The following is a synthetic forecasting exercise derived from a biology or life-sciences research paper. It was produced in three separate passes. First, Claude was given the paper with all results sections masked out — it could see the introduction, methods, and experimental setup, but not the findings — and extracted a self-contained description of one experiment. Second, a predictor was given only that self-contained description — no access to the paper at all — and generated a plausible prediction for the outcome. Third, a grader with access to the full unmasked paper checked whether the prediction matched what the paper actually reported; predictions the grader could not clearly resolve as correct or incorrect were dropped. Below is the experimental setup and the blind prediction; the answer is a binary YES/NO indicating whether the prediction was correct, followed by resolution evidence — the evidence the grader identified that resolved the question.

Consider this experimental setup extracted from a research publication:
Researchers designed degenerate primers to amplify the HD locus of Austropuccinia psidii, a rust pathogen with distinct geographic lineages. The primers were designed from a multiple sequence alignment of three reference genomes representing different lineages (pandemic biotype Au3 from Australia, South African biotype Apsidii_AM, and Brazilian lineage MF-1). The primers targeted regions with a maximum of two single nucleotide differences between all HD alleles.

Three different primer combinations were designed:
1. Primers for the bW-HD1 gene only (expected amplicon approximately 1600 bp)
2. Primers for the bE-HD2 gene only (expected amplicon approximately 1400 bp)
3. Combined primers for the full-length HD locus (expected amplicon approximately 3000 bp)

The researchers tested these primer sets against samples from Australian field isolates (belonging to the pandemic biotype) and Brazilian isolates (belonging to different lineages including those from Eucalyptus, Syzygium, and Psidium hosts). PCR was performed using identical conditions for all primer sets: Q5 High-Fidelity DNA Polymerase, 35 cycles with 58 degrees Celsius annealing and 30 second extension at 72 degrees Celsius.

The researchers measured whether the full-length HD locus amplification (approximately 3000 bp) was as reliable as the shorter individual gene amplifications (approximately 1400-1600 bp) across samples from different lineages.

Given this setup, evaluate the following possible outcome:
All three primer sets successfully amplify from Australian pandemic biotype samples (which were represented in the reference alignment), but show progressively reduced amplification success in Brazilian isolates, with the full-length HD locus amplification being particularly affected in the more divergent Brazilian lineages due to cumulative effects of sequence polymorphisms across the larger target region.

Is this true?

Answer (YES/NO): NO